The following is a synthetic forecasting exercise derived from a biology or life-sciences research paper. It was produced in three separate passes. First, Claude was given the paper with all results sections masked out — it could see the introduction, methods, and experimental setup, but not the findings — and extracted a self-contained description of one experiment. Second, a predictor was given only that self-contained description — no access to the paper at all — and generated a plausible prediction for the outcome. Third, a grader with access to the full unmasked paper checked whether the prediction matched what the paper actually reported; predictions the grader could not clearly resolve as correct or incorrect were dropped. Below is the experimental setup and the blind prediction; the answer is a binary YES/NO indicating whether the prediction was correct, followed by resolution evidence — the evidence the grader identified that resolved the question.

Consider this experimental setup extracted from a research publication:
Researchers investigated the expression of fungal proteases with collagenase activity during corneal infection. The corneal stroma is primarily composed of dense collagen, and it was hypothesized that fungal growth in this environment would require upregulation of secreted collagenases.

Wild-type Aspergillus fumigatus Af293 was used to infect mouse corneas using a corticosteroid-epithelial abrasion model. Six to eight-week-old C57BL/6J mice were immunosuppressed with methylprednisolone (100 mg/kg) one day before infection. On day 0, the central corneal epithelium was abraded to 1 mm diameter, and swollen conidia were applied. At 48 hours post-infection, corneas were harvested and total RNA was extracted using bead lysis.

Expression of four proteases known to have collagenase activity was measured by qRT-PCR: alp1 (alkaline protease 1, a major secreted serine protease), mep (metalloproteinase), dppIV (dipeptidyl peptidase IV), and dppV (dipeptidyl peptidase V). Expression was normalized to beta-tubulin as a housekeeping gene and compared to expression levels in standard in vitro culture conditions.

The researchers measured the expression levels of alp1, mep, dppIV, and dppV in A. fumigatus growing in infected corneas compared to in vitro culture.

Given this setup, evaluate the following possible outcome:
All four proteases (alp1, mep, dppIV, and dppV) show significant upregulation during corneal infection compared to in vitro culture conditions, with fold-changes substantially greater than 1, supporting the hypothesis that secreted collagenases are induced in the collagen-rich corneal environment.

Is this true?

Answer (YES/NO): YES